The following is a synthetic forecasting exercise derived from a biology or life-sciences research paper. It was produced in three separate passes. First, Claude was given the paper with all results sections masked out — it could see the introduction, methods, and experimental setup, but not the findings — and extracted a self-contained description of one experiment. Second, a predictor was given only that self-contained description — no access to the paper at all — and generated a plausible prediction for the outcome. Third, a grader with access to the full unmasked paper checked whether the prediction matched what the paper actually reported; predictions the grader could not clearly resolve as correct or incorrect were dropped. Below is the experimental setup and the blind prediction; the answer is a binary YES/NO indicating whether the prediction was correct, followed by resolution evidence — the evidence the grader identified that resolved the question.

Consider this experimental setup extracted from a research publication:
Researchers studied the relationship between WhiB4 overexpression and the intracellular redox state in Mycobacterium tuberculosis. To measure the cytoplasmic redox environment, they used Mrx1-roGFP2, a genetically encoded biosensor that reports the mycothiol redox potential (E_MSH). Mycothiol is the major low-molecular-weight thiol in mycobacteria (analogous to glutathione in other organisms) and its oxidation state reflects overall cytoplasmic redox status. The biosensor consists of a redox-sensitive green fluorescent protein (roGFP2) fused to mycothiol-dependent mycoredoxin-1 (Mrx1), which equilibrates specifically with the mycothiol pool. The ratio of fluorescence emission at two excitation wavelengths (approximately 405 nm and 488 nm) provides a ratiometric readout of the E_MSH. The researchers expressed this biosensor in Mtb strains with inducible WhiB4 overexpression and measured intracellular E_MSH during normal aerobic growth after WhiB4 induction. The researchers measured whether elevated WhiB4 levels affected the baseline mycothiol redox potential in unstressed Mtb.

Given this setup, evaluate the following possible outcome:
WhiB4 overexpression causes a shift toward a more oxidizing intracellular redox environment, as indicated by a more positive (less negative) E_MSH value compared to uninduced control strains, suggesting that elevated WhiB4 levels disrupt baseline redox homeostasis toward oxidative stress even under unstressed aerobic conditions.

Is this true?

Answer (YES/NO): YES